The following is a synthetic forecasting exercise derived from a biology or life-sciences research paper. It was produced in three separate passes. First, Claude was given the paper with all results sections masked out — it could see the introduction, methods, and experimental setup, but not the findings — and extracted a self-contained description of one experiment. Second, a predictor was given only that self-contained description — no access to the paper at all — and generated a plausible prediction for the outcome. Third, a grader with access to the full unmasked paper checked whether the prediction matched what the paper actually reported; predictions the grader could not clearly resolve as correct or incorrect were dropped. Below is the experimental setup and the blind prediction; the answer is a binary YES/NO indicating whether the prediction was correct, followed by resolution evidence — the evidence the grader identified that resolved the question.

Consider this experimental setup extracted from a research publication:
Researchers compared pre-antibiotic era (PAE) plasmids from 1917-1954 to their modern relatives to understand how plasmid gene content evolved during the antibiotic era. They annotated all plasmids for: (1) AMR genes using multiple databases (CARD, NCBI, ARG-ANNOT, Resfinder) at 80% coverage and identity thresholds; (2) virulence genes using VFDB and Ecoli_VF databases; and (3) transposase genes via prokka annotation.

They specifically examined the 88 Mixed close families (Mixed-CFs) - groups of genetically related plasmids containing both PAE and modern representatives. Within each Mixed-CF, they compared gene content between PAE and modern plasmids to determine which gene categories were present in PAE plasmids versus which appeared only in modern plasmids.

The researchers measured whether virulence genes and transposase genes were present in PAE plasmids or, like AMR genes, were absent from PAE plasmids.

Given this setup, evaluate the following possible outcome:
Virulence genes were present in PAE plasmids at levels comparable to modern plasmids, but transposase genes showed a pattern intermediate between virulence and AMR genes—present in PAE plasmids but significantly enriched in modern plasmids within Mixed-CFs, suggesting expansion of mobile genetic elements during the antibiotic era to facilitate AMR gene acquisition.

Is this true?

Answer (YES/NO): NO